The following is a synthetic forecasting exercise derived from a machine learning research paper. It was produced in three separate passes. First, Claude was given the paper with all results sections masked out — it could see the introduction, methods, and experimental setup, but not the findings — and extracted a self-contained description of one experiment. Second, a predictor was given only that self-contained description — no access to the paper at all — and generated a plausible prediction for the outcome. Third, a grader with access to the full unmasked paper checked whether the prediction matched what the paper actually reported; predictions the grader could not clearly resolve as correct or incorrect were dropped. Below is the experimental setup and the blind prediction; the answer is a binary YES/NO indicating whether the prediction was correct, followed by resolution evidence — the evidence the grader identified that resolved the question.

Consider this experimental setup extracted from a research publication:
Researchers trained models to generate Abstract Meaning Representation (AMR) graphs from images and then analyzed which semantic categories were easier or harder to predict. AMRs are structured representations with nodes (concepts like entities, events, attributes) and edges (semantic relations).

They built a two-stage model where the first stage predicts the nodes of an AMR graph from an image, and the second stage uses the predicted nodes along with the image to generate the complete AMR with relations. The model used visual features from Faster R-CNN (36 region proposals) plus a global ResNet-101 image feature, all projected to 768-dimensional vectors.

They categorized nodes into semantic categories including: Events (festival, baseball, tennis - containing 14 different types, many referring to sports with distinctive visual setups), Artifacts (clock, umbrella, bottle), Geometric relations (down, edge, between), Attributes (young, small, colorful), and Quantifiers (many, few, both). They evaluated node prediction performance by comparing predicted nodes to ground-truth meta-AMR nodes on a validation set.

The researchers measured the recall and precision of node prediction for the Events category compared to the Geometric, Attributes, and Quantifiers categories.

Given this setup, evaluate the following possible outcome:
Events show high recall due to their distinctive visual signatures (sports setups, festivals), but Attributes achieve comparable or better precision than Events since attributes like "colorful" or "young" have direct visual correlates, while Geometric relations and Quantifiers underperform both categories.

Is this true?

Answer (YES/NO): NO